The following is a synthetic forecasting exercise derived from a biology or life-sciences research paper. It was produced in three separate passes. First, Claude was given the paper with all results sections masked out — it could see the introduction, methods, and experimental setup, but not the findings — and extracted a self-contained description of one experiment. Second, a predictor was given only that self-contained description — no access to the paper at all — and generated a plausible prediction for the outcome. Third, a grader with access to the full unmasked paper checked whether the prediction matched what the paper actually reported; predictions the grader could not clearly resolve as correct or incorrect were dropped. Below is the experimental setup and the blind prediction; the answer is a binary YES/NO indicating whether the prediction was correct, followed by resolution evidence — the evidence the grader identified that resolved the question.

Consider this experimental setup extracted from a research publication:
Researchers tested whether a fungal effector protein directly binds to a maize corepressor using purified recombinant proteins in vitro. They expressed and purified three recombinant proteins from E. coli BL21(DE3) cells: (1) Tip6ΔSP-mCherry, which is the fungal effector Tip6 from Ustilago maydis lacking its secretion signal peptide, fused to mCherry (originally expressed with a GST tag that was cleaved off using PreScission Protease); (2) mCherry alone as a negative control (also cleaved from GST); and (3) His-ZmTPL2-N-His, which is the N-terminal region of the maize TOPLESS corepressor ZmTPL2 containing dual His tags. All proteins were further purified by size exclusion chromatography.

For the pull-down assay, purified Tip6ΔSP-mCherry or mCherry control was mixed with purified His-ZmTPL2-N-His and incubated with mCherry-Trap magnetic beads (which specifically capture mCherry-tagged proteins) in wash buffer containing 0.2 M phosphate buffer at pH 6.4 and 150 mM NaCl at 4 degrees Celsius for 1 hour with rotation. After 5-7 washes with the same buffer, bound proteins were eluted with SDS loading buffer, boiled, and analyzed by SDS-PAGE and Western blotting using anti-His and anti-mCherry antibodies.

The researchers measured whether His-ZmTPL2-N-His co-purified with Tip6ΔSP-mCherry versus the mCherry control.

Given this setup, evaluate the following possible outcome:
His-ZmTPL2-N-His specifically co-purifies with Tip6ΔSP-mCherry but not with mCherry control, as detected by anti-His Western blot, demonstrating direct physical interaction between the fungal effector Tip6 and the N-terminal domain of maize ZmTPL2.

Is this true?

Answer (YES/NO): YES